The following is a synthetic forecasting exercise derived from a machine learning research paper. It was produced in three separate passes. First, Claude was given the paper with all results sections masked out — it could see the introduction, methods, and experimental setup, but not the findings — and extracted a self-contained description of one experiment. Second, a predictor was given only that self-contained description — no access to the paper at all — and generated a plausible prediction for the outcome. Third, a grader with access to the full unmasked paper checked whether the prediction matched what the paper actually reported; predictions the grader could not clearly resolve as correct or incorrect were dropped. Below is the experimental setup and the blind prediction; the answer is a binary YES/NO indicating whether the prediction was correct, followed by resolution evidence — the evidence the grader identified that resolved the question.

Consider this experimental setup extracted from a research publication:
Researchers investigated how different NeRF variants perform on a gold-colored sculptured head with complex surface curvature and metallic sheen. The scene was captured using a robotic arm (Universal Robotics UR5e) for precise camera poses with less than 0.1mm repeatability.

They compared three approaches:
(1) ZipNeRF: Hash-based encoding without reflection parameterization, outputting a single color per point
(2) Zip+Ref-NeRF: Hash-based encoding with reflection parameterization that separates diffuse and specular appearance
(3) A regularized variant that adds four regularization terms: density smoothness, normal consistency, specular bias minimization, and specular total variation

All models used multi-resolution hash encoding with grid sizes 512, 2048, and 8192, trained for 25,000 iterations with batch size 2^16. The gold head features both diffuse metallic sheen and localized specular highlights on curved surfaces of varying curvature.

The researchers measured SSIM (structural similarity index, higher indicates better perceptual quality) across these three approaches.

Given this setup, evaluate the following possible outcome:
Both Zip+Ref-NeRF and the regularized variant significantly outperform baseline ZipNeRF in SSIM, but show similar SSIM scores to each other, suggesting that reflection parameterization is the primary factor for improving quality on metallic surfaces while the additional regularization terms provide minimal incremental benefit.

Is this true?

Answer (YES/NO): NO